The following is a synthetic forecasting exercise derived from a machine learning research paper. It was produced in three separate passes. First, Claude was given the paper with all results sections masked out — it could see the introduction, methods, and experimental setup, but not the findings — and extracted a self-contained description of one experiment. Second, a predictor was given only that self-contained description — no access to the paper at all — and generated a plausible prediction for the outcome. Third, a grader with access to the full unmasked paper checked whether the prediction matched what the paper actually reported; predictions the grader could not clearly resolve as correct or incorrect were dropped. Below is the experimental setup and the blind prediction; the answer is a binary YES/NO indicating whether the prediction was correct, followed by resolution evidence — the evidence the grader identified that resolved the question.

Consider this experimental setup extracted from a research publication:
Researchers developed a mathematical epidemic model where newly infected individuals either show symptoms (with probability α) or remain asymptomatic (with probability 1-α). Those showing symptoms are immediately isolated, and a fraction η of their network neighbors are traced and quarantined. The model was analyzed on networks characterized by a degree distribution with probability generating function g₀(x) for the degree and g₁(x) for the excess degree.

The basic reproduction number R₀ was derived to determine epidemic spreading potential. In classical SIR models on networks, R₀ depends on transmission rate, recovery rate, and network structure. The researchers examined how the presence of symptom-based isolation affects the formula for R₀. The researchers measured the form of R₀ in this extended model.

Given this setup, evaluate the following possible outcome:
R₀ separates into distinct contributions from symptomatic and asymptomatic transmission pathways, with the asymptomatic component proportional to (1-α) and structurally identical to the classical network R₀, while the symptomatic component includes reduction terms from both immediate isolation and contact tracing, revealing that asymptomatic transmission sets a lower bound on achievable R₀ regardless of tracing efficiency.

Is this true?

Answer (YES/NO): NO